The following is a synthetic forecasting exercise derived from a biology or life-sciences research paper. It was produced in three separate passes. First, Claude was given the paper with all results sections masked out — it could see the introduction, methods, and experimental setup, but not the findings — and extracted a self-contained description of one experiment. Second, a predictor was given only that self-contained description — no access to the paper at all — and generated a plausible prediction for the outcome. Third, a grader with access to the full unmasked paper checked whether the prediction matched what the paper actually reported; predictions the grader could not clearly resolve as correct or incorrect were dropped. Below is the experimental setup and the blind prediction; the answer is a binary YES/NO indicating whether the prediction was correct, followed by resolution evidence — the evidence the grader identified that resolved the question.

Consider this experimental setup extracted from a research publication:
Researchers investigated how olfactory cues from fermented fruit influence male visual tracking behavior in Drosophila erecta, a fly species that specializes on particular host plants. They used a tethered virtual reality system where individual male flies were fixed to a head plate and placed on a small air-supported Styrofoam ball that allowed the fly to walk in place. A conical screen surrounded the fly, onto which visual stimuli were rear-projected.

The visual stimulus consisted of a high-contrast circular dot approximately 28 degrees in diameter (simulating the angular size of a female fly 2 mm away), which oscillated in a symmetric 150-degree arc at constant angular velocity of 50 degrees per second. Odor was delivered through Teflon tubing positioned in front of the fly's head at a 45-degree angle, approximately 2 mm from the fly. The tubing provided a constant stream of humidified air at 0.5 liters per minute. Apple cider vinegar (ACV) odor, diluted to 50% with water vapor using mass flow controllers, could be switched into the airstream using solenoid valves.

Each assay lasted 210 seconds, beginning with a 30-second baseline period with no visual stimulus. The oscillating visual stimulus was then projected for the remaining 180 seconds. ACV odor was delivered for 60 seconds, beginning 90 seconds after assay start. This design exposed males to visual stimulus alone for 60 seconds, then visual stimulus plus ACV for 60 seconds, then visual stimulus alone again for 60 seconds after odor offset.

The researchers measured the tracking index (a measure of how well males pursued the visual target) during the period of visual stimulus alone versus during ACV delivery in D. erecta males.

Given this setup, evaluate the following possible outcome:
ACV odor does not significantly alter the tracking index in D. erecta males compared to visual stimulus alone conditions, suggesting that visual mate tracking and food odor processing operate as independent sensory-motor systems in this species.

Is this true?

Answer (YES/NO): NO